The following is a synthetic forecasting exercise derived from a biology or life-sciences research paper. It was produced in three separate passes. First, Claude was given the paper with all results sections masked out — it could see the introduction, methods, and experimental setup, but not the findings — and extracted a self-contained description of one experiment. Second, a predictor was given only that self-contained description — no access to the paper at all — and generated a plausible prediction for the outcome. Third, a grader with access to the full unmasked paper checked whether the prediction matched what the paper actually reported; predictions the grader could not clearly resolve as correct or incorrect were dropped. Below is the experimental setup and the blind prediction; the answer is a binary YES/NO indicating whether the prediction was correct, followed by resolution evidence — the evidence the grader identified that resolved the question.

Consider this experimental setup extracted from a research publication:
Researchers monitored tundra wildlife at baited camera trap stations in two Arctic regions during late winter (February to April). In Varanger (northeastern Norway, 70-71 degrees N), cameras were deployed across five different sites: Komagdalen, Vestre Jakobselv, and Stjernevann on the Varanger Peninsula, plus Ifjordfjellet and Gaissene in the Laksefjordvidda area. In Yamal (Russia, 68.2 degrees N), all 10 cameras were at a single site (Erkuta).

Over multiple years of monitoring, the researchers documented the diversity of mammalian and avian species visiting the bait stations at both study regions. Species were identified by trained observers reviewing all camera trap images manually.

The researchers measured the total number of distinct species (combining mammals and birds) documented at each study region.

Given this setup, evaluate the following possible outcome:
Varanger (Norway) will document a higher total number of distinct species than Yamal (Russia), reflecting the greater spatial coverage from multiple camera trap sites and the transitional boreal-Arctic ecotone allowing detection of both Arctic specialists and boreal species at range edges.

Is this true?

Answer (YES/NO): NO